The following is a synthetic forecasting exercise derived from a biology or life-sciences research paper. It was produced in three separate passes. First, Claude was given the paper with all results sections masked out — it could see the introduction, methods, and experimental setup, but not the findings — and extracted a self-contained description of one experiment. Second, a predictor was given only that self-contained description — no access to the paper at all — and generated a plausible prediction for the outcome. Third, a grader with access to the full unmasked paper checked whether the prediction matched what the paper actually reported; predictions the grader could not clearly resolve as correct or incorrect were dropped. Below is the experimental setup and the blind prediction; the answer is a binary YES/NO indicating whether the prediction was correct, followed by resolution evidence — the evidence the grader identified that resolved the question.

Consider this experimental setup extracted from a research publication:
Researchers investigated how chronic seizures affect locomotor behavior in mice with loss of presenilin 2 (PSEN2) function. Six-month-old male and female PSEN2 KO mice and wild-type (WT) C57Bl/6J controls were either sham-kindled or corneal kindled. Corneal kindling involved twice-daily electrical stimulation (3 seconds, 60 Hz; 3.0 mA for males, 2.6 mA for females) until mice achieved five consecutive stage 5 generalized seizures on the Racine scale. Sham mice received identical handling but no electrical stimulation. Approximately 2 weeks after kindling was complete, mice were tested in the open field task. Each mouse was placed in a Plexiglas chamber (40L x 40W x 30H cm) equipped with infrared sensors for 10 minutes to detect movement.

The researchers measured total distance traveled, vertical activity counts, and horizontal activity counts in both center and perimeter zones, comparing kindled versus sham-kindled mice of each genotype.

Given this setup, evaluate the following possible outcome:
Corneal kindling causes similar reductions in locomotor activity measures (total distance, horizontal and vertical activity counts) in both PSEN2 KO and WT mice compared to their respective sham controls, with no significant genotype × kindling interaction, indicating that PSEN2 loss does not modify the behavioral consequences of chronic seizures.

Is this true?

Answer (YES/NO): NO